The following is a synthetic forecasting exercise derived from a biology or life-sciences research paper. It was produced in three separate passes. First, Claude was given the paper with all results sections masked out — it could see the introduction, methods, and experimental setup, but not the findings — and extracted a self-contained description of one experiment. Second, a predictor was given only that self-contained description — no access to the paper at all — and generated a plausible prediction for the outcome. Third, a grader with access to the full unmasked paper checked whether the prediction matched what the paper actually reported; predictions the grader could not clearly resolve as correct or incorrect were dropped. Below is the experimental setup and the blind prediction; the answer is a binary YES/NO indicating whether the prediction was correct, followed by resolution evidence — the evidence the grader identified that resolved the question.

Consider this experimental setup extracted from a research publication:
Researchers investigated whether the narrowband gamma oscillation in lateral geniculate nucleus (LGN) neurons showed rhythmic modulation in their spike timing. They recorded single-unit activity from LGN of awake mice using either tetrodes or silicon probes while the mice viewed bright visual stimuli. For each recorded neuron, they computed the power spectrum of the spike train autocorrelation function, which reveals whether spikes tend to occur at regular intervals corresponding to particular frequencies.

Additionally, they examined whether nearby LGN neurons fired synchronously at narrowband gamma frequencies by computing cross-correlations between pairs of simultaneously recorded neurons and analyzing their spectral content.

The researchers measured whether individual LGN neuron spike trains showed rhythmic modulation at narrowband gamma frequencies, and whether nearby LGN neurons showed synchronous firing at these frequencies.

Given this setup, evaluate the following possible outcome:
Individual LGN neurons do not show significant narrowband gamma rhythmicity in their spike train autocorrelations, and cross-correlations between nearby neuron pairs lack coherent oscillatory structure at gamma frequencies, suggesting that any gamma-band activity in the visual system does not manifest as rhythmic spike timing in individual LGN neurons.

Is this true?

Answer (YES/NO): NO